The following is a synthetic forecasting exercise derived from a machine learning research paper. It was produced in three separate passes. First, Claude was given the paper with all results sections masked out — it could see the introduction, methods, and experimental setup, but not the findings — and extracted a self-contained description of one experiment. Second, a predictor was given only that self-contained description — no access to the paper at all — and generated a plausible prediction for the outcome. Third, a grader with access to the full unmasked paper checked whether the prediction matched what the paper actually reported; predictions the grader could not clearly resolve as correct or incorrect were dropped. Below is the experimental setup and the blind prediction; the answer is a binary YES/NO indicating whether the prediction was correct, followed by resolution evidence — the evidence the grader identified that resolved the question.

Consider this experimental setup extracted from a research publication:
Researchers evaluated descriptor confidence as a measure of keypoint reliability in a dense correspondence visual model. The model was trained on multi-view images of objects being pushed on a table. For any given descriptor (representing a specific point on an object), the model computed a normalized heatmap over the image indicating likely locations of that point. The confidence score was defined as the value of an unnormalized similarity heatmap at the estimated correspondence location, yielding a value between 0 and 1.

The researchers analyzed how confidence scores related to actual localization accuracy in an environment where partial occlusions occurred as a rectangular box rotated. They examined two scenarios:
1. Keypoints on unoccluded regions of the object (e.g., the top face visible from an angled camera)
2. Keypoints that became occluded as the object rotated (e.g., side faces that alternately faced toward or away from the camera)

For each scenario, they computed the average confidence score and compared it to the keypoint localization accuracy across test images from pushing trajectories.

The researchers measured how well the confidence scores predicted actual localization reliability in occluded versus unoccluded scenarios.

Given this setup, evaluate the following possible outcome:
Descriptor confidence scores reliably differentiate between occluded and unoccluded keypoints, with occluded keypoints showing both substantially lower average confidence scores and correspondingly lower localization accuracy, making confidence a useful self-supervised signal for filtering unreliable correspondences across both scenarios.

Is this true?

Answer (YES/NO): YES